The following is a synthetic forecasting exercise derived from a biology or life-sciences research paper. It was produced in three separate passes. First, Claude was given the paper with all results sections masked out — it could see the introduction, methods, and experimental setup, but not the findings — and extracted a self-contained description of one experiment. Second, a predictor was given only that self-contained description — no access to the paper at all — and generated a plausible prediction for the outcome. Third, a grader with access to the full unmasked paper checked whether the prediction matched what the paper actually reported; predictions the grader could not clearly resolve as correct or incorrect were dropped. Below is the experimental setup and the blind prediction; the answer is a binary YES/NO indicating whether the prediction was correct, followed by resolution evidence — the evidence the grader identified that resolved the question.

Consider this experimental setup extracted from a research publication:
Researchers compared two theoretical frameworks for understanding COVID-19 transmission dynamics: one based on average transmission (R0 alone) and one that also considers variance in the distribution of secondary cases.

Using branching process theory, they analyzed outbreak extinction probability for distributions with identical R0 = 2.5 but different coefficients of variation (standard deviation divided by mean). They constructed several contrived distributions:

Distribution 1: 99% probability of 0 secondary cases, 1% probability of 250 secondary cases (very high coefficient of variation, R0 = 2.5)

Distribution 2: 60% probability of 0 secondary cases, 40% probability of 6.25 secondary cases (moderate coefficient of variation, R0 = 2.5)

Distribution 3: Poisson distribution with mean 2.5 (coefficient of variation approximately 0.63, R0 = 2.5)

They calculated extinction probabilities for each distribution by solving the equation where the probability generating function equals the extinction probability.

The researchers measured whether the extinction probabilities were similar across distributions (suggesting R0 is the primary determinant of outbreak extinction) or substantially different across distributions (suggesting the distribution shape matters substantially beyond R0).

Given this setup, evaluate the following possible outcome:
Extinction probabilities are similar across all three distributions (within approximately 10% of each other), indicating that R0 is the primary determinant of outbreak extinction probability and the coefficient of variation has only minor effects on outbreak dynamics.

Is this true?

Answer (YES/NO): NO